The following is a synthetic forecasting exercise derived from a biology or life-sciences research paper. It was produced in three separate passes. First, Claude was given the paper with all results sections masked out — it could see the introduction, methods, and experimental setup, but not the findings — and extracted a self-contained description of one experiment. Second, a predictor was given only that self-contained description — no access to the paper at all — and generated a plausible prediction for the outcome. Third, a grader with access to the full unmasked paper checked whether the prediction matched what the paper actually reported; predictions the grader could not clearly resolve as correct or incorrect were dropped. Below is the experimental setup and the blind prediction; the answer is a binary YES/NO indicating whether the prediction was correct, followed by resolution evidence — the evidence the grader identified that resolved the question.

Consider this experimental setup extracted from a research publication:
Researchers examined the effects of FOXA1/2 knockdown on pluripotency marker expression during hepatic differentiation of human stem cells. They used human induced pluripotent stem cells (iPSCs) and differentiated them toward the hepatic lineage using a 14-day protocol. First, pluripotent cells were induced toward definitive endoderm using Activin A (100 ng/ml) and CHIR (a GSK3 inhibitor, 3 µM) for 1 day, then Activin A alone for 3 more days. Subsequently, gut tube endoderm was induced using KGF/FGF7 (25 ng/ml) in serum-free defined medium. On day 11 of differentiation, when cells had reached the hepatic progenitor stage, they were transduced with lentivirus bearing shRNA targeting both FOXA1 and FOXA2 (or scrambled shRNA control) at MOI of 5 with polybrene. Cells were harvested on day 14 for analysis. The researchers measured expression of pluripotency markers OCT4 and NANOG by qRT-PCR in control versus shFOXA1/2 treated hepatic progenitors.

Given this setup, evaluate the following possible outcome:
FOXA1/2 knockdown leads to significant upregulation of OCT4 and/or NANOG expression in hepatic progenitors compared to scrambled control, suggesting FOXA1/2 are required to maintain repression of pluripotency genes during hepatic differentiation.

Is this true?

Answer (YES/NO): NO